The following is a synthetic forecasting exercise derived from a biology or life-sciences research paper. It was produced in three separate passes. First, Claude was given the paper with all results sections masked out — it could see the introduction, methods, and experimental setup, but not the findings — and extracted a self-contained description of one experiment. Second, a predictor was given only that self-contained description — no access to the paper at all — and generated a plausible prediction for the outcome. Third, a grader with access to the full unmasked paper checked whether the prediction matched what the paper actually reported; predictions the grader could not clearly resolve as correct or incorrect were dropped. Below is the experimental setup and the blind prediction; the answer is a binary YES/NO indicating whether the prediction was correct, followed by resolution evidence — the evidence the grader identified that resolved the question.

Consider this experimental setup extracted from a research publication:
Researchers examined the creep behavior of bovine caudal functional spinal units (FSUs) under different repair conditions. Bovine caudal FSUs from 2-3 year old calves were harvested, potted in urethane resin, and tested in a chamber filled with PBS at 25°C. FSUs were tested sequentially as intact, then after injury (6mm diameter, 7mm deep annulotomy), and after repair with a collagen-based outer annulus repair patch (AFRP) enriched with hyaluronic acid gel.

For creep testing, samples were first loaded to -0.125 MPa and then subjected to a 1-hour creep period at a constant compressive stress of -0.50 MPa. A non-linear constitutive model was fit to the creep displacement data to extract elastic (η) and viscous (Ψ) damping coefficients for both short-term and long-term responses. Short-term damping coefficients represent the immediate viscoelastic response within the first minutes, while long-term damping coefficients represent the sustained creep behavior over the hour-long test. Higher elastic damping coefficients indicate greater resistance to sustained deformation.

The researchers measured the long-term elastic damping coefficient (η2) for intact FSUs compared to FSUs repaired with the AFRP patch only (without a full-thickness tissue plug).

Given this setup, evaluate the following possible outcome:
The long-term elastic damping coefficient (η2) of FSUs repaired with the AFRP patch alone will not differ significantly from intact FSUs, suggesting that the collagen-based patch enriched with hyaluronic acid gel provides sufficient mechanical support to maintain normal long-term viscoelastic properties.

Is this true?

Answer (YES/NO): NO